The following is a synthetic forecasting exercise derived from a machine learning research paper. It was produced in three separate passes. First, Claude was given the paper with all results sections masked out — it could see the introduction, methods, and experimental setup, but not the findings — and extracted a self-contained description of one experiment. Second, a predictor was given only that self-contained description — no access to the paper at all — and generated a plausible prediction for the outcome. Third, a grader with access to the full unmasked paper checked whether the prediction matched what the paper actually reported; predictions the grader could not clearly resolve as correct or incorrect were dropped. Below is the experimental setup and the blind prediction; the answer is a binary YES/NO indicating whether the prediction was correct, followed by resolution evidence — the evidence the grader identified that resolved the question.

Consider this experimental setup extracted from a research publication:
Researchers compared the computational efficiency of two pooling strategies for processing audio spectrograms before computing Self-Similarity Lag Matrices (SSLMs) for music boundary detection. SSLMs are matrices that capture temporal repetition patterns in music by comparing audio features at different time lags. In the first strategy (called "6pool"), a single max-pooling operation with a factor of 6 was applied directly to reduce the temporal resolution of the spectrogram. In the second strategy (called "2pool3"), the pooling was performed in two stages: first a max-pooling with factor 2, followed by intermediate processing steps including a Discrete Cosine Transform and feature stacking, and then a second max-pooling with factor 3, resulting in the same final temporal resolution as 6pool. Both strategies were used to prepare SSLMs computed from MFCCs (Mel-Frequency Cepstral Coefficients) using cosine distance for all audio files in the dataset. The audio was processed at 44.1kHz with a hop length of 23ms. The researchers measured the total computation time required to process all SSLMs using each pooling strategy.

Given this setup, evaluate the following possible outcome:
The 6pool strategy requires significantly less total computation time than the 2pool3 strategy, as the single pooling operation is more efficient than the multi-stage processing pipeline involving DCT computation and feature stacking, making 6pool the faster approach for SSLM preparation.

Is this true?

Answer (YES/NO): YES